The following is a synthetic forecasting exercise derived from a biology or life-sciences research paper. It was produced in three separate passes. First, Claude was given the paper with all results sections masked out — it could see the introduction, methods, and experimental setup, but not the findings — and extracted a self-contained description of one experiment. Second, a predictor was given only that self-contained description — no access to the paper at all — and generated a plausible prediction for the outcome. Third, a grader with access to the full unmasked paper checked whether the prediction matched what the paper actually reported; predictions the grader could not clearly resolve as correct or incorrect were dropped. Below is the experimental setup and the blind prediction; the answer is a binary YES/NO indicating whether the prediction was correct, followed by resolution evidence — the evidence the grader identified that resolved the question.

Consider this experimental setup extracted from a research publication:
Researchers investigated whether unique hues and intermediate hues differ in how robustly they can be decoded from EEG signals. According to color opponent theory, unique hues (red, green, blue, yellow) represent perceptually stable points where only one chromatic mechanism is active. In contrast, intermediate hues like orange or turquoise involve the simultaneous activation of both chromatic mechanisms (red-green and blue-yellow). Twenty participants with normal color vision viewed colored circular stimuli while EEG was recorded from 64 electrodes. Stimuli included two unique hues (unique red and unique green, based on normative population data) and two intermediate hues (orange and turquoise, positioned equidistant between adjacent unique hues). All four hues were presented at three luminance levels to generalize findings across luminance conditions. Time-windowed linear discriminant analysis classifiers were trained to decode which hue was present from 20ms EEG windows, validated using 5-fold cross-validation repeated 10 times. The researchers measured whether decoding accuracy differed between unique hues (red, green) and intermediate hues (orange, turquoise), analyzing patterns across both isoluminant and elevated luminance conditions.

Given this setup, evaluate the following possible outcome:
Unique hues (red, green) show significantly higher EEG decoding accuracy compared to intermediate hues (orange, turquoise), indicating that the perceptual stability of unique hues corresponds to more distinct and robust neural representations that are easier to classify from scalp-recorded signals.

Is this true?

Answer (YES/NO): YES